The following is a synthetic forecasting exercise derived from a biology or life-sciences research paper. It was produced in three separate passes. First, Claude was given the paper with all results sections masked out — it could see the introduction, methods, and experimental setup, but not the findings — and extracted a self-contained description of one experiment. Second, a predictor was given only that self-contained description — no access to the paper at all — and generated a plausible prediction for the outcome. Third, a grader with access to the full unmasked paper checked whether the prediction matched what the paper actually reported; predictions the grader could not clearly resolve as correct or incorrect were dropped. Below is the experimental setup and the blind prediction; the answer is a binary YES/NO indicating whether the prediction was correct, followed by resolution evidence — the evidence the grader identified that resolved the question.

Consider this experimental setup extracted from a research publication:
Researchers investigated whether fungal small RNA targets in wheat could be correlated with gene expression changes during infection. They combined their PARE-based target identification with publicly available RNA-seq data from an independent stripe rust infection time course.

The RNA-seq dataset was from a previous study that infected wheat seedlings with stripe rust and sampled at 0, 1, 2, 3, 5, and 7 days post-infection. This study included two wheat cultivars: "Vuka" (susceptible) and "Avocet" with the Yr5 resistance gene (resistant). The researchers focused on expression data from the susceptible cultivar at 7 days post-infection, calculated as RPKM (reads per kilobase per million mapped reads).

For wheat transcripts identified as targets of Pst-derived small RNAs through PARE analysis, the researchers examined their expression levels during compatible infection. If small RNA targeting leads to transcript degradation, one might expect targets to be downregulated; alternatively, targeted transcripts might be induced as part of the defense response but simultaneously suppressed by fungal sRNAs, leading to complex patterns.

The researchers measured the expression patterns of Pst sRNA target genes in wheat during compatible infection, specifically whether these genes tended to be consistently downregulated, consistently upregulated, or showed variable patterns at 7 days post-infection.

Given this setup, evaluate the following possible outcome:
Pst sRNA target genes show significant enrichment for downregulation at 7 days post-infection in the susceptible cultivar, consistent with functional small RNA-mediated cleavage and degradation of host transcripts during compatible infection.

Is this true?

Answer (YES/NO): NO